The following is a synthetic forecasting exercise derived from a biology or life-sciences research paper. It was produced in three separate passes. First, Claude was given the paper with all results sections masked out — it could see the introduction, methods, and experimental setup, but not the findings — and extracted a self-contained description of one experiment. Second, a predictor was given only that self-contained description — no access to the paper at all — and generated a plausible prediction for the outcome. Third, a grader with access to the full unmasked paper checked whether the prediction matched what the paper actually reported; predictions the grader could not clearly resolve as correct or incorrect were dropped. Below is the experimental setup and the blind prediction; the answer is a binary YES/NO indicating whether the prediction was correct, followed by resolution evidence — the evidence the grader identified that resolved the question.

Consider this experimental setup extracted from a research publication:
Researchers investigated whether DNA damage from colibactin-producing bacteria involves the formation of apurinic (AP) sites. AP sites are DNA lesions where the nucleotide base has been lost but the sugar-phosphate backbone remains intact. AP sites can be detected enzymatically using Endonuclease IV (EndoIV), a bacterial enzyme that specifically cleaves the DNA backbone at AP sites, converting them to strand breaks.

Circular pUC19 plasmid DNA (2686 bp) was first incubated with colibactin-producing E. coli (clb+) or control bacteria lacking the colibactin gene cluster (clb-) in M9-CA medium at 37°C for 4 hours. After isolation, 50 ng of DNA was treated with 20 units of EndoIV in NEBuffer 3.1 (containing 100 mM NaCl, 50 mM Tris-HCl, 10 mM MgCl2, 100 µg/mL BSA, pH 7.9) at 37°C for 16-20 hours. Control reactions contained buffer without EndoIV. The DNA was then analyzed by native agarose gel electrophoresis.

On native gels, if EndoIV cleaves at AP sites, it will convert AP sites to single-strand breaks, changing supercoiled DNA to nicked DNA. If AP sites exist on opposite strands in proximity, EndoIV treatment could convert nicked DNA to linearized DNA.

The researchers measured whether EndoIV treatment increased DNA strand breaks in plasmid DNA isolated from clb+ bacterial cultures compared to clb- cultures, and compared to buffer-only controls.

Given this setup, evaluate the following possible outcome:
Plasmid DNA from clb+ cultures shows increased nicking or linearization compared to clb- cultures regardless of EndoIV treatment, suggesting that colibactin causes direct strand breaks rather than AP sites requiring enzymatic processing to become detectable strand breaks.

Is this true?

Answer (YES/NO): NO